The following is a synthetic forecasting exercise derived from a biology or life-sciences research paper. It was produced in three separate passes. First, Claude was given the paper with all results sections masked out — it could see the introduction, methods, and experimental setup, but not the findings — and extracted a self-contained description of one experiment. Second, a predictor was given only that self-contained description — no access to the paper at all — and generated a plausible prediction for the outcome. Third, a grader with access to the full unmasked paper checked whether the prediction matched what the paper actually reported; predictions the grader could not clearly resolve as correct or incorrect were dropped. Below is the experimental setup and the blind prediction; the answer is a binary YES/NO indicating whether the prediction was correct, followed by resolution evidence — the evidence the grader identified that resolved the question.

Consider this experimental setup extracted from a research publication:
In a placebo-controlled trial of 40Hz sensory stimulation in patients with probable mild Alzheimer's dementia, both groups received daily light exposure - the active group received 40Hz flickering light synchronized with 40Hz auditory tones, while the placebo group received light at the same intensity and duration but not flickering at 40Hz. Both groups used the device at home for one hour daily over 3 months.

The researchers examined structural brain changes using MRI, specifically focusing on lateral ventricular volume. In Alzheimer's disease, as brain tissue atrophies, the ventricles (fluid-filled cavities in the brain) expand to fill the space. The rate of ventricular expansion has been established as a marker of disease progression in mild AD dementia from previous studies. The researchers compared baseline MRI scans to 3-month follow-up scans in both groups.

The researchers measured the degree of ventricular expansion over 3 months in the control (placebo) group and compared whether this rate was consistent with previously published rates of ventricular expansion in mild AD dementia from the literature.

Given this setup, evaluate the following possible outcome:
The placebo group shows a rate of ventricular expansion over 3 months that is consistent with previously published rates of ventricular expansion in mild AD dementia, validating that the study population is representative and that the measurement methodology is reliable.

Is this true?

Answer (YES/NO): YES